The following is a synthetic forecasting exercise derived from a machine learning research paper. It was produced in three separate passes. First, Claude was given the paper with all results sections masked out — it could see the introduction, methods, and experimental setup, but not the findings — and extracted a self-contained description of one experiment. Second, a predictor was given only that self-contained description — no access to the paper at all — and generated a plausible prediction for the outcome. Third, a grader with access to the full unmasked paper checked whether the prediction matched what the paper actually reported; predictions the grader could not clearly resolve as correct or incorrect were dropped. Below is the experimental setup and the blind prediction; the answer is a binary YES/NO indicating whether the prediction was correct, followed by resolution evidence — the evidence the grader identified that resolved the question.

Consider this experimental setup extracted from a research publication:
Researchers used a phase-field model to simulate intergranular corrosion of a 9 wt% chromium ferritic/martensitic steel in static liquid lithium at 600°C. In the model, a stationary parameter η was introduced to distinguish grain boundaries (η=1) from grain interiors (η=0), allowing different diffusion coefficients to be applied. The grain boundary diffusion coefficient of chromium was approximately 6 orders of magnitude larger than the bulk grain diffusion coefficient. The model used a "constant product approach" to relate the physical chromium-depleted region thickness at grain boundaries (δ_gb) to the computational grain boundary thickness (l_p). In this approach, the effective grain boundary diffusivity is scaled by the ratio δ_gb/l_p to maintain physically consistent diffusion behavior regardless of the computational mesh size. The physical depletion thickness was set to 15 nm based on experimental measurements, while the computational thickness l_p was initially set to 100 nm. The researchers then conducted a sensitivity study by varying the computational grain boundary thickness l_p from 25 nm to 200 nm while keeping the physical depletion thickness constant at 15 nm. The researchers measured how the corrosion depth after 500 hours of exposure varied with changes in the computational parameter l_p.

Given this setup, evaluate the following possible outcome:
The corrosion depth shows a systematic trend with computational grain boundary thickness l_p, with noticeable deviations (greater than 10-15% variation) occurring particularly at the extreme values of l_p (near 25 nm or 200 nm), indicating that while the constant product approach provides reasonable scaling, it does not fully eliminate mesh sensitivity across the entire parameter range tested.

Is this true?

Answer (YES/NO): NO